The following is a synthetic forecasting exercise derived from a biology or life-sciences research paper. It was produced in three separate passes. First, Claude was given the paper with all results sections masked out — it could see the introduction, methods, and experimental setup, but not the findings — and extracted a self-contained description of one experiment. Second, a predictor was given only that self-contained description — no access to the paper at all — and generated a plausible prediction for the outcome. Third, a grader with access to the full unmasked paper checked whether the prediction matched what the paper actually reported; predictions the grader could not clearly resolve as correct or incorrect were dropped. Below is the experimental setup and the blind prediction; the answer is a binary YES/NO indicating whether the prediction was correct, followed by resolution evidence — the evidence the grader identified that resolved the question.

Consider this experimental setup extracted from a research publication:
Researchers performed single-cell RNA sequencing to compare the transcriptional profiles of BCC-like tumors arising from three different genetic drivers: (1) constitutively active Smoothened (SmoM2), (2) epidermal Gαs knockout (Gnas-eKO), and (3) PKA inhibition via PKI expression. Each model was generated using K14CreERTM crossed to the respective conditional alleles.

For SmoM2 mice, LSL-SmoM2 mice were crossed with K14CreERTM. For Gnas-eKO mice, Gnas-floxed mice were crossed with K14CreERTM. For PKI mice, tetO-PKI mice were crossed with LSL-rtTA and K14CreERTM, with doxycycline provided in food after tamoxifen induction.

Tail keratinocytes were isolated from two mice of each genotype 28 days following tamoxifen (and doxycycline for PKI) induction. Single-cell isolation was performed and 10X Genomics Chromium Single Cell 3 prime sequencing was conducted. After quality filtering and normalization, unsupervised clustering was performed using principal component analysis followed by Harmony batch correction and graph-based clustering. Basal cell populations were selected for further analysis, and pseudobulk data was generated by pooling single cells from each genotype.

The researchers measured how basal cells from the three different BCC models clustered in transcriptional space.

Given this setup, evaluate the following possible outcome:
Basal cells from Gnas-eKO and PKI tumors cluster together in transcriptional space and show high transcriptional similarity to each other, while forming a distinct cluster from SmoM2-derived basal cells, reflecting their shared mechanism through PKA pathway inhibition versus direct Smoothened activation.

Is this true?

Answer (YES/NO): NO